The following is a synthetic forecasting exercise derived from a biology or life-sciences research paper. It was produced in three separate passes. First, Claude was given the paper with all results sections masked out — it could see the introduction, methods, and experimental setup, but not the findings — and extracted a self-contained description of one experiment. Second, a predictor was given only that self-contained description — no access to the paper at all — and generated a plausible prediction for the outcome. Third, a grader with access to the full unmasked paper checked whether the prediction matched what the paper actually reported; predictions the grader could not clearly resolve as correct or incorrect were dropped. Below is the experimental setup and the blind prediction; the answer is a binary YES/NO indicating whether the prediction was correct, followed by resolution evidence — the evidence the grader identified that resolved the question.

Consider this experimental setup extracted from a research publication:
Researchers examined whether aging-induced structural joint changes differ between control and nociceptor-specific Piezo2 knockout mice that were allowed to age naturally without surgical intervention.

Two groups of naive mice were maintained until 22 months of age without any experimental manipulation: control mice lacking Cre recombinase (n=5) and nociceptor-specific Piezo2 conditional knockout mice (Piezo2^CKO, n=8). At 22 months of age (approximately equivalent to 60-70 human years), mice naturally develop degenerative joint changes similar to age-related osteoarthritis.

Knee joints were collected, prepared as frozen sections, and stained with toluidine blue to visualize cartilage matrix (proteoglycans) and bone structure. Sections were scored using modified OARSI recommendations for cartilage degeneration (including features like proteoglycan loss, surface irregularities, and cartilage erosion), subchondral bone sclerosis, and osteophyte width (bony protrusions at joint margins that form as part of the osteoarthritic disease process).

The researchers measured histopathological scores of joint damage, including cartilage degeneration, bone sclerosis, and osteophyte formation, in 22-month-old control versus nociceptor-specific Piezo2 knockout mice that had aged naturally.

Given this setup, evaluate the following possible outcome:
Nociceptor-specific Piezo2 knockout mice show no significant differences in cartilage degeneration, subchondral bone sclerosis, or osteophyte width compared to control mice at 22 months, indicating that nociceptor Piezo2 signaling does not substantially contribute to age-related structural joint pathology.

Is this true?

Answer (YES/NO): YES